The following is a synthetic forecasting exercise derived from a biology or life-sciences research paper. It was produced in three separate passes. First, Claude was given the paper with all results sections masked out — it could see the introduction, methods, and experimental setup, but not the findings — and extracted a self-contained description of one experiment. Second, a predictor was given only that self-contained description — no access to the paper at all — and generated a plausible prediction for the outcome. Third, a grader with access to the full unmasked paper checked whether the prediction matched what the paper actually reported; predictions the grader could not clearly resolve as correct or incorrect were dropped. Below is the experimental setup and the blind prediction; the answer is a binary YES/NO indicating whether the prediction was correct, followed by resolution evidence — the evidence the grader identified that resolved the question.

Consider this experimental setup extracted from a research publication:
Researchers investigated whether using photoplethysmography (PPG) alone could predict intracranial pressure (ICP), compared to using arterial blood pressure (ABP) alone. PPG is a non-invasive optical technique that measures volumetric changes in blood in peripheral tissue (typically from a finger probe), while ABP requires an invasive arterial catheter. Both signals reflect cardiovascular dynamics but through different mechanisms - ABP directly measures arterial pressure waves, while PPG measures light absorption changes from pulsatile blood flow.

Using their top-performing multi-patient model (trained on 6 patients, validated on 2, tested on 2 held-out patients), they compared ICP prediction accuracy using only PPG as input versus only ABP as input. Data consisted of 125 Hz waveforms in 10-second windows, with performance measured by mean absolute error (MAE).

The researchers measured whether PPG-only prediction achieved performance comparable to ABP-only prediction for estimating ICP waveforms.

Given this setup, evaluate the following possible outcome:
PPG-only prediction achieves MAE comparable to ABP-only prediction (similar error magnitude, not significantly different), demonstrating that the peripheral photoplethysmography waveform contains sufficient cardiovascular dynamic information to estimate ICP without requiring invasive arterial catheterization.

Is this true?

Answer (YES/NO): NO